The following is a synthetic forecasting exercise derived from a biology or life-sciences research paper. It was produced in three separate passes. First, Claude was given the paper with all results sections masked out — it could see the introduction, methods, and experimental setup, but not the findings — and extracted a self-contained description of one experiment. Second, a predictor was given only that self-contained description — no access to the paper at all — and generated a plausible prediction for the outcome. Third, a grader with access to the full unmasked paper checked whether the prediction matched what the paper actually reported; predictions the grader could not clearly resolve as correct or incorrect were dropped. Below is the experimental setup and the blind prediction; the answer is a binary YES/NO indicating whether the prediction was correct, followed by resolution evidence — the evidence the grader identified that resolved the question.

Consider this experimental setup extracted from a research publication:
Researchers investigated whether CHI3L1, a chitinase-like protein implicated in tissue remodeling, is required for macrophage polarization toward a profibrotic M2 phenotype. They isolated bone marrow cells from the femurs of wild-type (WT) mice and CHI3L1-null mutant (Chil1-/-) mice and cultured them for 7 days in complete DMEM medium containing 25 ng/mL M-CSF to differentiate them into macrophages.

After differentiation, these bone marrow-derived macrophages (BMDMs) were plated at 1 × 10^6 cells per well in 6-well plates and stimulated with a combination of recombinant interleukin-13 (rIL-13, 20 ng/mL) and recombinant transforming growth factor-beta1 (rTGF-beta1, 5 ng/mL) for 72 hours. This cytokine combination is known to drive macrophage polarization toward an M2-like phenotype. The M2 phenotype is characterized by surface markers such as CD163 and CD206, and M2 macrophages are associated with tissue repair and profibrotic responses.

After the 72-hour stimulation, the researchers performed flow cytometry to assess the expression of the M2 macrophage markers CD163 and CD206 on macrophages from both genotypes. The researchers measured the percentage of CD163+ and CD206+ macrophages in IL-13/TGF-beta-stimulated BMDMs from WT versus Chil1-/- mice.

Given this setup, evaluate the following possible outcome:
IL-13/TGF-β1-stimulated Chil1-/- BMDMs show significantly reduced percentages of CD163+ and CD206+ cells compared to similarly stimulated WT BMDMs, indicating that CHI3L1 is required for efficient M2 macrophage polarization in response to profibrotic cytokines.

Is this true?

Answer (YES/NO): YES